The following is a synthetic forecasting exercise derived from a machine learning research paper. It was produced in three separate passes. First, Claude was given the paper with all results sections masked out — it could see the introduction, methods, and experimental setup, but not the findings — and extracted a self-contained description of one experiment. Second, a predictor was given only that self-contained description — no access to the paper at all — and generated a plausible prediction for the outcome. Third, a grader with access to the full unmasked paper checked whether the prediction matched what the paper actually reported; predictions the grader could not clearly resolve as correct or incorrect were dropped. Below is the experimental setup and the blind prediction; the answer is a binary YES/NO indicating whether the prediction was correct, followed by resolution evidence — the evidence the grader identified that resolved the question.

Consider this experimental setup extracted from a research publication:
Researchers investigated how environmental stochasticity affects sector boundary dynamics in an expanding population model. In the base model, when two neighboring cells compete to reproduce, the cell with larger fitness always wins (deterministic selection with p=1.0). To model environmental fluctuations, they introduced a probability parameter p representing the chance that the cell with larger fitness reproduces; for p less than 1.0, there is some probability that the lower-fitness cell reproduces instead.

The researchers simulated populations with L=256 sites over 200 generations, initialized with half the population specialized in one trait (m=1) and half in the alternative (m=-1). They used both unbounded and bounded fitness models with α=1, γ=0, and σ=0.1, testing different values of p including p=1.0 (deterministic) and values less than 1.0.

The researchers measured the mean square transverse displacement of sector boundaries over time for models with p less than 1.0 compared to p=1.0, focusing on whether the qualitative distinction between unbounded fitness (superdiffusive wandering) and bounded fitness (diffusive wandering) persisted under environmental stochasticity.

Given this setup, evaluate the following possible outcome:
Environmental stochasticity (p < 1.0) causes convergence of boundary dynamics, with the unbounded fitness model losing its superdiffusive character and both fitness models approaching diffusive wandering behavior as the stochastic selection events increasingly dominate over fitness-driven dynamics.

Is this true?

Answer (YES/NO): NO